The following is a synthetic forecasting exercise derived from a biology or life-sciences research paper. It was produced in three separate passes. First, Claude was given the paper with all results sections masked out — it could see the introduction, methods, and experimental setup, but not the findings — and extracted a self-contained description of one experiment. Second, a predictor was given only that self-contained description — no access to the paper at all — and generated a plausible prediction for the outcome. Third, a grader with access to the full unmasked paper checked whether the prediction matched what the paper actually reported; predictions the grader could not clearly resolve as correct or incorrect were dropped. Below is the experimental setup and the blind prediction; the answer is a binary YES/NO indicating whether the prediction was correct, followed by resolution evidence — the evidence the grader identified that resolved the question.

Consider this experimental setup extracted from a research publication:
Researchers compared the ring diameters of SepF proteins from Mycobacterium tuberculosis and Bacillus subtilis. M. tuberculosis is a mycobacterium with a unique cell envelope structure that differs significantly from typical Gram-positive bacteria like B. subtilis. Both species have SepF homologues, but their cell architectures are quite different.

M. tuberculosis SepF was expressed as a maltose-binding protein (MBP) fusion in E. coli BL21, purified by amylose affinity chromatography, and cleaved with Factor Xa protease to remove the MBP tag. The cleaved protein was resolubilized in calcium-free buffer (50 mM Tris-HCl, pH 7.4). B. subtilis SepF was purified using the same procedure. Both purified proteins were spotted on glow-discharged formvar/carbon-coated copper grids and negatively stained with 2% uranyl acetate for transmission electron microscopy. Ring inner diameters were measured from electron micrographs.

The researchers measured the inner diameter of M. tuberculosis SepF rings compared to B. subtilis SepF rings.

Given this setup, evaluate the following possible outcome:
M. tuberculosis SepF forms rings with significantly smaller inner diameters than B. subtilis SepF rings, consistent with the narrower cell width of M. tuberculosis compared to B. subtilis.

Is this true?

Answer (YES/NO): YES